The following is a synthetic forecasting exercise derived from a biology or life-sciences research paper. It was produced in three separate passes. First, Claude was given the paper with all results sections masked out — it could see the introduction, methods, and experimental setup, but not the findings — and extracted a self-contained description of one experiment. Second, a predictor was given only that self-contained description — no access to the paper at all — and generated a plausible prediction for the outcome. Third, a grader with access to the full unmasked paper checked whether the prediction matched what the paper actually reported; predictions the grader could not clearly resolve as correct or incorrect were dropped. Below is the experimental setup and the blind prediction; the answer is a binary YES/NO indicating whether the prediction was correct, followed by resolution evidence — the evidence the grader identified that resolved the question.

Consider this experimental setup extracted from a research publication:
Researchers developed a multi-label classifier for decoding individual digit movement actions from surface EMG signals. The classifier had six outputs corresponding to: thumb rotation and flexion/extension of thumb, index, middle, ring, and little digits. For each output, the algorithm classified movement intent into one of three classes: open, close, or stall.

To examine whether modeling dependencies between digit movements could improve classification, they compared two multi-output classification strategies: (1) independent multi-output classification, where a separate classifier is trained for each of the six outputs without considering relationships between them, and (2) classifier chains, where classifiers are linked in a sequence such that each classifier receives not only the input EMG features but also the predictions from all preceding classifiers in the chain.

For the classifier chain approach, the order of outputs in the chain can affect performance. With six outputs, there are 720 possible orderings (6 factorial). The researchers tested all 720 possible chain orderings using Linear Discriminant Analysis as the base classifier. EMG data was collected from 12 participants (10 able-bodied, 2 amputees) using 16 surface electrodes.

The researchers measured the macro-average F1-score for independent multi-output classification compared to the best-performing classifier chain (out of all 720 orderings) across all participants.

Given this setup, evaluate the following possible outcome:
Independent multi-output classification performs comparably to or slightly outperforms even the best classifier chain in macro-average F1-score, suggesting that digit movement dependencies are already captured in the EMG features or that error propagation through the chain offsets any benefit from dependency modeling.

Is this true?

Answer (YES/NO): YES